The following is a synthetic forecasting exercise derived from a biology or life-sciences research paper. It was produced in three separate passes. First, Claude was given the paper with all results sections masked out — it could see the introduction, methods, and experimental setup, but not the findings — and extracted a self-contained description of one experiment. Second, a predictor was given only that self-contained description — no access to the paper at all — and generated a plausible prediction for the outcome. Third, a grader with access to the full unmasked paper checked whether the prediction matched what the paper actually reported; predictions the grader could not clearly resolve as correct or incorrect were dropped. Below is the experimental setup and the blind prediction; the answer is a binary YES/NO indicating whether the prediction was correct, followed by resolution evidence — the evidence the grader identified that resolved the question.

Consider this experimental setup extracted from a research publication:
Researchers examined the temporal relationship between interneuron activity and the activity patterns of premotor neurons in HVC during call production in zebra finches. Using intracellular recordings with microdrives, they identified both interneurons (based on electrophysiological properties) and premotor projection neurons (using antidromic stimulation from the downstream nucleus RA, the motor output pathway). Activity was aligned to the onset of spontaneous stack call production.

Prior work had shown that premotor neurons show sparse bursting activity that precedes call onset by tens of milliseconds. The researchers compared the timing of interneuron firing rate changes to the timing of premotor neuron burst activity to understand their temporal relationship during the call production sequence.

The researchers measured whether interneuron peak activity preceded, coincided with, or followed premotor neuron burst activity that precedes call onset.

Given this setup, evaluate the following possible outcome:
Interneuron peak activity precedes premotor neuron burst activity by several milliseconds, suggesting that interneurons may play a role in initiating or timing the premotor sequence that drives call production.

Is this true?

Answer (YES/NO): NO